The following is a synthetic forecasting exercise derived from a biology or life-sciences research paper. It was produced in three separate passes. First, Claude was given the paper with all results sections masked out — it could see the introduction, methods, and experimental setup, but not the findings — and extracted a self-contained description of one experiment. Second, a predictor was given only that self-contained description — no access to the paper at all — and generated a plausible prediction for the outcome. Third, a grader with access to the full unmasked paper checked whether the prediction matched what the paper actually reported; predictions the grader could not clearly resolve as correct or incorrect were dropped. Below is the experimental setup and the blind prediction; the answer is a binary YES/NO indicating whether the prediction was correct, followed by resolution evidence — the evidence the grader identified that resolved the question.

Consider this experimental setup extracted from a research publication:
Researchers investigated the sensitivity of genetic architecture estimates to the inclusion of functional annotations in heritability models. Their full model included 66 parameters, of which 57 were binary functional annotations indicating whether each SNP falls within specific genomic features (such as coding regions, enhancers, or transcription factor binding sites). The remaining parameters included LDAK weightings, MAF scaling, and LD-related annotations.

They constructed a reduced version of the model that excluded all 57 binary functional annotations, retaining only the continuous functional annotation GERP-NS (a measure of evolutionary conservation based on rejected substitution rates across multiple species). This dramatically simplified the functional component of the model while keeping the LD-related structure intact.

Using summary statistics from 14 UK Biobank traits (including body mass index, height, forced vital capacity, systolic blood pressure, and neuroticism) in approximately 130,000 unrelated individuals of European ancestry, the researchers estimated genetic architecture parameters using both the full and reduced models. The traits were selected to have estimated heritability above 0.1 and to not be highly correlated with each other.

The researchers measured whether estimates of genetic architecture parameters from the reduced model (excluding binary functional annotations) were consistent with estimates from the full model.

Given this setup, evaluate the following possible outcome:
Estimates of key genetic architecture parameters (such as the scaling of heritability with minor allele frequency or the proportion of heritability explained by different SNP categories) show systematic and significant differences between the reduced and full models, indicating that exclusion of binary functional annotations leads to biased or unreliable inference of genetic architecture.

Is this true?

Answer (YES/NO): NO